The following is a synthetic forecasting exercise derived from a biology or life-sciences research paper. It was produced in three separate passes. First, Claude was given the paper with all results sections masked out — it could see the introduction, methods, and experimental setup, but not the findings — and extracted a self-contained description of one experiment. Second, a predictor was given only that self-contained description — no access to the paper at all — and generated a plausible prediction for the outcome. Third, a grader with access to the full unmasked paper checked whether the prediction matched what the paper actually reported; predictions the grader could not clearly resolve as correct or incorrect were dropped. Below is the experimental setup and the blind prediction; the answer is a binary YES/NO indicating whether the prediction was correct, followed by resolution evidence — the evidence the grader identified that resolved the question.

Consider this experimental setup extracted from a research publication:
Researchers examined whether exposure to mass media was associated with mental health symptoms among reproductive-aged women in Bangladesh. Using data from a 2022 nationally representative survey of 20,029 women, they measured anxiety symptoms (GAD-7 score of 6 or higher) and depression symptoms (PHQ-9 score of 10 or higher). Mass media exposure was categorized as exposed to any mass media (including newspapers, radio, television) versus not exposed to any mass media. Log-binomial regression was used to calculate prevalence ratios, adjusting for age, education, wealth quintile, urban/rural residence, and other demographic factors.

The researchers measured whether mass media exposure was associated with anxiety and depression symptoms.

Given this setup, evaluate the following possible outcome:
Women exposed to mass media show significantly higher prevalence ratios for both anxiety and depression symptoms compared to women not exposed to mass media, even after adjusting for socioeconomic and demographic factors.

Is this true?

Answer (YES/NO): NO